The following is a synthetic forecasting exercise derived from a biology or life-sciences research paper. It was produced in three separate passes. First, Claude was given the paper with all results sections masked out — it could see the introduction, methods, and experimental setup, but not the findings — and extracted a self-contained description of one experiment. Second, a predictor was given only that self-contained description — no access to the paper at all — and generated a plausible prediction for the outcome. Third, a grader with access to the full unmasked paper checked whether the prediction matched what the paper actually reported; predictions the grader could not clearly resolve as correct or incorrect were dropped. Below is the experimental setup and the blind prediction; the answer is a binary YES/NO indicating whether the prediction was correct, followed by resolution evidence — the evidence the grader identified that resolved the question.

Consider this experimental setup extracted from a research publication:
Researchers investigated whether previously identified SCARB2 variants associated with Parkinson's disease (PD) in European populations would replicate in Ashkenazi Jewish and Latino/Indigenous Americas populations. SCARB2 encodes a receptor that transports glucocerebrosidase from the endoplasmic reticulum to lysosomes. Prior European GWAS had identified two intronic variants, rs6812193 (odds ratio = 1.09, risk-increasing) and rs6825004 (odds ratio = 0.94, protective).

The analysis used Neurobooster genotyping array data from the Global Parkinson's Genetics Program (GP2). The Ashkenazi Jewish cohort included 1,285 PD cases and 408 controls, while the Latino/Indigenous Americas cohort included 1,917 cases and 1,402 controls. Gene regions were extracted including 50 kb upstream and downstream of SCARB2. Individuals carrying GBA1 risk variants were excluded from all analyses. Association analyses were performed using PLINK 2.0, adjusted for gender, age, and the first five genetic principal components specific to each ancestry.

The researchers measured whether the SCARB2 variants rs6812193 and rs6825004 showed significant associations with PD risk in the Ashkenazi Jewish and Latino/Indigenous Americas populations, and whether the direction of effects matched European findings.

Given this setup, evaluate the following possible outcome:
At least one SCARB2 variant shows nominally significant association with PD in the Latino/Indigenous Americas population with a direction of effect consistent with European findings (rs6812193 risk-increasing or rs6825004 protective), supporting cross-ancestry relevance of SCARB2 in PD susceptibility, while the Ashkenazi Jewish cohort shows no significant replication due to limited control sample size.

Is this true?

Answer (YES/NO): NO